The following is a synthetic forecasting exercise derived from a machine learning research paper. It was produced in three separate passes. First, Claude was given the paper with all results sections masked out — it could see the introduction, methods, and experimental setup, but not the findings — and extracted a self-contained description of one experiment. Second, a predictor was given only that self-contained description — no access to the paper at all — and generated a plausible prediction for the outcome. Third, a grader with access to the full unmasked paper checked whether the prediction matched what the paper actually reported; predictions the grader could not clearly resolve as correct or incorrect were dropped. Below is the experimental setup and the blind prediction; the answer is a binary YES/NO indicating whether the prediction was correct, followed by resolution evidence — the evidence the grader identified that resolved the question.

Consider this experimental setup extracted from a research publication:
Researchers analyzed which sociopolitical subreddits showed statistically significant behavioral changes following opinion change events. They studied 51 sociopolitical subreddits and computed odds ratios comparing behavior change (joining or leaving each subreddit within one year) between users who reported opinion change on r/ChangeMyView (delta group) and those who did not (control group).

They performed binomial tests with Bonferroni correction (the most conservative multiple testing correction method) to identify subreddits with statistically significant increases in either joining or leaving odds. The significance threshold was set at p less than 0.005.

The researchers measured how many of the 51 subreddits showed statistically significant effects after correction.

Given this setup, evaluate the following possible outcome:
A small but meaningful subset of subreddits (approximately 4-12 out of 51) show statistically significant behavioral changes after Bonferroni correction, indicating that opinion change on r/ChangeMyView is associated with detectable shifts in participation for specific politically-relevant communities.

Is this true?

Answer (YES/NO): YES